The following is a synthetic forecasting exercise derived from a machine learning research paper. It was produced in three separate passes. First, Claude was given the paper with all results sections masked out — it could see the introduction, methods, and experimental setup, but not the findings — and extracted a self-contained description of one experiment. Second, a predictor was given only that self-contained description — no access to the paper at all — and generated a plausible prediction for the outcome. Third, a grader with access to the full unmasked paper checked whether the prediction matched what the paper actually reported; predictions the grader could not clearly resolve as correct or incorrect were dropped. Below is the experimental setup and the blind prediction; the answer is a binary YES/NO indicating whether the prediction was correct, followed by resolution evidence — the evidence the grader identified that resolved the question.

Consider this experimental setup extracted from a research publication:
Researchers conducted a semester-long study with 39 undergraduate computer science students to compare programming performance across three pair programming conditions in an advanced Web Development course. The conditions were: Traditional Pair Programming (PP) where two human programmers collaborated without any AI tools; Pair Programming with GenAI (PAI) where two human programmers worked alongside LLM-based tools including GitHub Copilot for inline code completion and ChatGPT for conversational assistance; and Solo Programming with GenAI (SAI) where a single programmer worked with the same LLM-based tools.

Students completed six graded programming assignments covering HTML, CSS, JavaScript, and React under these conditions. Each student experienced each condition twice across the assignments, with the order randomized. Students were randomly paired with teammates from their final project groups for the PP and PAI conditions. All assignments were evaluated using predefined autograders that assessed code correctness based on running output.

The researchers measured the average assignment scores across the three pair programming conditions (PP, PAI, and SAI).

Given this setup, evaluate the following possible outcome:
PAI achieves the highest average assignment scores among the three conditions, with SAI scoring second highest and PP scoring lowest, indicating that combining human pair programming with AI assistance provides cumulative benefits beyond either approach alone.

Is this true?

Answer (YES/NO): NO